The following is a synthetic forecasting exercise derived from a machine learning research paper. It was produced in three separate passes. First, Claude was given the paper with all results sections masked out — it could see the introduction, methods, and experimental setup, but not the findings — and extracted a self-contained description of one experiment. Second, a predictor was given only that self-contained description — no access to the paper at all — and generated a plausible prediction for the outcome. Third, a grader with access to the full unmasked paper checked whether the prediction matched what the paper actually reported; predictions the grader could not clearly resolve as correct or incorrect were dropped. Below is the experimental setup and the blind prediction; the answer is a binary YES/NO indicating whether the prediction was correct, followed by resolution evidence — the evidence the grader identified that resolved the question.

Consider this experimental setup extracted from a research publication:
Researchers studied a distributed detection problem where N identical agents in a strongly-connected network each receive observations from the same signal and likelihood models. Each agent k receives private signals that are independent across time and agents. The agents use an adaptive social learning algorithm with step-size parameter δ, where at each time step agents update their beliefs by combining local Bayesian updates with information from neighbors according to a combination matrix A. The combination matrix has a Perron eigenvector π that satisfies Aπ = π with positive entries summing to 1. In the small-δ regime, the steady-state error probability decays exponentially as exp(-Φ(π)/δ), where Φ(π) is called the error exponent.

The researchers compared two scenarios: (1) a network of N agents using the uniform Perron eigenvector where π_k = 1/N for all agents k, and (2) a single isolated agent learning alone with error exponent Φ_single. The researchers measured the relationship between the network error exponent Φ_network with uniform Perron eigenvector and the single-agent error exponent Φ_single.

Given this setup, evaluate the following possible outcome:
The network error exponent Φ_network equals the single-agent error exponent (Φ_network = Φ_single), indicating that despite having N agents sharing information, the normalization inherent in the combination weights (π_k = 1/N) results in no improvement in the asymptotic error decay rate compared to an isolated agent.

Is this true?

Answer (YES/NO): NO